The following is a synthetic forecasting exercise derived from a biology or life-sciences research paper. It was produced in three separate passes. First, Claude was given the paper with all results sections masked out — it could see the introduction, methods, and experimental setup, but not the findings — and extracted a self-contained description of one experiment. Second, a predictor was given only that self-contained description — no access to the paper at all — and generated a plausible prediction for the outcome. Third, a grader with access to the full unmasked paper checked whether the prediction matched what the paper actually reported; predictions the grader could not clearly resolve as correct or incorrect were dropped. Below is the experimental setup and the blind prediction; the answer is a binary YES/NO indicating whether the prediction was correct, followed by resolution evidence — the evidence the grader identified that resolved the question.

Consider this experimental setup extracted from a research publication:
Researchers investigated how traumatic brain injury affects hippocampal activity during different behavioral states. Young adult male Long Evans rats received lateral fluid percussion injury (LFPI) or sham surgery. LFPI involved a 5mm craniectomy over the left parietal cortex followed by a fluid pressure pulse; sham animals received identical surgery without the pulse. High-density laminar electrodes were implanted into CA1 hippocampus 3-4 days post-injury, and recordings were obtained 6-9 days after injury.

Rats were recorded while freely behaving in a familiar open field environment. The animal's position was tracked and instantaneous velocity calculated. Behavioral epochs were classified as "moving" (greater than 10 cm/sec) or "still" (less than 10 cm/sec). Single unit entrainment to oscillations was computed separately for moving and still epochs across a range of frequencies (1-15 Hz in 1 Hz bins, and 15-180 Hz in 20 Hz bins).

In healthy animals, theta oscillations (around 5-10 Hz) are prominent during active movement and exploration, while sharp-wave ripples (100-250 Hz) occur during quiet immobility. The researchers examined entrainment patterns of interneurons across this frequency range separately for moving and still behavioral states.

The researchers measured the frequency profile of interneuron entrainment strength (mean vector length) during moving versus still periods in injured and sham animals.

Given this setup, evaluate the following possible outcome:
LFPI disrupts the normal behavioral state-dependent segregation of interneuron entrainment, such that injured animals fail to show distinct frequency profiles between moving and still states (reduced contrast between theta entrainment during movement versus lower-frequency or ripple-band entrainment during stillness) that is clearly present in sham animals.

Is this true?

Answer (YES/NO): NO